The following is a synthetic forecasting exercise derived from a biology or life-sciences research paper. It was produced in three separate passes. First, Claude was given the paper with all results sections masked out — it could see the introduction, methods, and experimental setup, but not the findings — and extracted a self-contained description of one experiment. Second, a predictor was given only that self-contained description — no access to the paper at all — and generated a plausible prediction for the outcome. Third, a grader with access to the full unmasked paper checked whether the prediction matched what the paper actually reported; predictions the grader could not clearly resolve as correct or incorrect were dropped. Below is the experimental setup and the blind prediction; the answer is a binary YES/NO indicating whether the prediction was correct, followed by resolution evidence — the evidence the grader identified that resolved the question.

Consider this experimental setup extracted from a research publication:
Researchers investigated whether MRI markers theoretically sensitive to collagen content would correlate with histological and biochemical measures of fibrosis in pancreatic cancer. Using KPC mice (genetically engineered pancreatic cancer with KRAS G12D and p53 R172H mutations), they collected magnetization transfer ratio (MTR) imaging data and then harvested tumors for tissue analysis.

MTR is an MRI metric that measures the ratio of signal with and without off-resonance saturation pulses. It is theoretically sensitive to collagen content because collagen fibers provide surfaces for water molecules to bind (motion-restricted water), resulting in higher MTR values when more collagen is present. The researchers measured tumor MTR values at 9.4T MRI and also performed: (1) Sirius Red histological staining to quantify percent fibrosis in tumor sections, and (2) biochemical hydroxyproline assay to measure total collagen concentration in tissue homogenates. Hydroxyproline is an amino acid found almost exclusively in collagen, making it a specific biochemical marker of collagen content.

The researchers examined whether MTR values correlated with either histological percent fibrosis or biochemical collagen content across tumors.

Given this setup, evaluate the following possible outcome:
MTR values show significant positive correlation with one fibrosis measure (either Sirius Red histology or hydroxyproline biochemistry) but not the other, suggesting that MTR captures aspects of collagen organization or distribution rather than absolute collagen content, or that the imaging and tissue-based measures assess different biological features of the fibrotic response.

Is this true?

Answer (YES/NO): NO